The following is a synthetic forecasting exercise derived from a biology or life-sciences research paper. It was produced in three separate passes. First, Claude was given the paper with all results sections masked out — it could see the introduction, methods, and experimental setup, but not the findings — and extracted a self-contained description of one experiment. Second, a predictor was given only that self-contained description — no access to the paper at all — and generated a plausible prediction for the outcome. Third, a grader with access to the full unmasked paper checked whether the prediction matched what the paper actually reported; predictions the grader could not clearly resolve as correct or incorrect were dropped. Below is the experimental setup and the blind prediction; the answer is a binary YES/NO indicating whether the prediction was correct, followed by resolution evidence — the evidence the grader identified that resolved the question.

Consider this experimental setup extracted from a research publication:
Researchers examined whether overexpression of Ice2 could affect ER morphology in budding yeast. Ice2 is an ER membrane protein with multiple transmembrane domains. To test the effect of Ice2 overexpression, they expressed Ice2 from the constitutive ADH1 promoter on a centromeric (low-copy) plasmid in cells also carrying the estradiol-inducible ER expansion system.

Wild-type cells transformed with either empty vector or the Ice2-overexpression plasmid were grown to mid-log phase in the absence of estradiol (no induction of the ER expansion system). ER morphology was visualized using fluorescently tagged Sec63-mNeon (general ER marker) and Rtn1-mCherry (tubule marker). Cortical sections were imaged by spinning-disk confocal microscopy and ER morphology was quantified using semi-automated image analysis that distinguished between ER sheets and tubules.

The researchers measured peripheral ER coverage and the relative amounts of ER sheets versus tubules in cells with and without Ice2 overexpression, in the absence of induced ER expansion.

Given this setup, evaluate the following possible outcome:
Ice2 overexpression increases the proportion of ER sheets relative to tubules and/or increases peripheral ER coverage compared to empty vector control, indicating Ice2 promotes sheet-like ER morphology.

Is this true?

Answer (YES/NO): YES